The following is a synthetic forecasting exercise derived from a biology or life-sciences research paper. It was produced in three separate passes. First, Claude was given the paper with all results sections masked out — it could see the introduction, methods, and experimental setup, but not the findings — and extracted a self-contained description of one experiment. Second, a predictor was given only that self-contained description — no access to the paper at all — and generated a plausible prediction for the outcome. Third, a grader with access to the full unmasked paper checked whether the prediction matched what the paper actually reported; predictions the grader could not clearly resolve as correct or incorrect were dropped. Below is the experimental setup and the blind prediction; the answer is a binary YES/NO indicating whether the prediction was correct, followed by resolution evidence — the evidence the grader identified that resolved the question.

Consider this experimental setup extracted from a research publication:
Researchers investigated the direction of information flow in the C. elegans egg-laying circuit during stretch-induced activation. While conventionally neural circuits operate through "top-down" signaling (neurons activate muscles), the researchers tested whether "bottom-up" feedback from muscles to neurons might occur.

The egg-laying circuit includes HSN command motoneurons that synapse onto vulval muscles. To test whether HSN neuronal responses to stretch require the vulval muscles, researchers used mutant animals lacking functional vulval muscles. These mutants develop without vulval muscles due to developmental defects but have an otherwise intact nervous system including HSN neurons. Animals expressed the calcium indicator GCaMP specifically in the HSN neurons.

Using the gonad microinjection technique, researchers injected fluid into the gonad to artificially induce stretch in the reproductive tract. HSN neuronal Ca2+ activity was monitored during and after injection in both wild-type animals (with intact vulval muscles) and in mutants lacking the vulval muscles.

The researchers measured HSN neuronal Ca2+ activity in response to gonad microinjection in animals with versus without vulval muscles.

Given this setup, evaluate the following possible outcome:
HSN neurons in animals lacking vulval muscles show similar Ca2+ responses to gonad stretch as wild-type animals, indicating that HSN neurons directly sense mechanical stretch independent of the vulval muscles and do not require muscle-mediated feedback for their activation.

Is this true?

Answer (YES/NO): NO